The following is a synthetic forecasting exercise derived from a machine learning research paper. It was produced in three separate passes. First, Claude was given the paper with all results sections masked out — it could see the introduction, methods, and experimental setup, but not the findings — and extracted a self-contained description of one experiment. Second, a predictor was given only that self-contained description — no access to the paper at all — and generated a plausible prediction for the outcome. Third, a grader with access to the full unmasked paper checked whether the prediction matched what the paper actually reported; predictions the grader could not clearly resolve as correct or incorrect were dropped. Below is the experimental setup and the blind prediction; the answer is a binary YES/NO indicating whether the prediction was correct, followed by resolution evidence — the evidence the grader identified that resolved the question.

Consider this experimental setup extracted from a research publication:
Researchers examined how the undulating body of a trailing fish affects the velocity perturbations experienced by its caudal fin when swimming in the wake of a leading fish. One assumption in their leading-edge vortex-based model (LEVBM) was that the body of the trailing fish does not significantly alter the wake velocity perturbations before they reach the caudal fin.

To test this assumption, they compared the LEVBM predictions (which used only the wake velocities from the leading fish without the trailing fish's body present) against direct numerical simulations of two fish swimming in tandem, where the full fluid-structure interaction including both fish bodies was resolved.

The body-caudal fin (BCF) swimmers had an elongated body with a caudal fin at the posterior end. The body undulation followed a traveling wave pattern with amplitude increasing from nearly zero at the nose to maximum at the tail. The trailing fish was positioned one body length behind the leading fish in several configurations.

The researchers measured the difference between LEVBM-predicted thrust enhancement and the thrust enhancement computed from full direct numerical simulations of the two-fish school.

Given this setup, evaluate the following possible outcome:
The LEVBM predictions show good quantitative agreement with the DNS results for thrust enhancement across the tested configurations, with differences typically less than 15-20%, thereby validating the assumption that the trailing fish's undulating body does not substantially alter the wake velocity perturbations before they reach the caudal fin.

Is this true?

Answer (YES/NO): NO